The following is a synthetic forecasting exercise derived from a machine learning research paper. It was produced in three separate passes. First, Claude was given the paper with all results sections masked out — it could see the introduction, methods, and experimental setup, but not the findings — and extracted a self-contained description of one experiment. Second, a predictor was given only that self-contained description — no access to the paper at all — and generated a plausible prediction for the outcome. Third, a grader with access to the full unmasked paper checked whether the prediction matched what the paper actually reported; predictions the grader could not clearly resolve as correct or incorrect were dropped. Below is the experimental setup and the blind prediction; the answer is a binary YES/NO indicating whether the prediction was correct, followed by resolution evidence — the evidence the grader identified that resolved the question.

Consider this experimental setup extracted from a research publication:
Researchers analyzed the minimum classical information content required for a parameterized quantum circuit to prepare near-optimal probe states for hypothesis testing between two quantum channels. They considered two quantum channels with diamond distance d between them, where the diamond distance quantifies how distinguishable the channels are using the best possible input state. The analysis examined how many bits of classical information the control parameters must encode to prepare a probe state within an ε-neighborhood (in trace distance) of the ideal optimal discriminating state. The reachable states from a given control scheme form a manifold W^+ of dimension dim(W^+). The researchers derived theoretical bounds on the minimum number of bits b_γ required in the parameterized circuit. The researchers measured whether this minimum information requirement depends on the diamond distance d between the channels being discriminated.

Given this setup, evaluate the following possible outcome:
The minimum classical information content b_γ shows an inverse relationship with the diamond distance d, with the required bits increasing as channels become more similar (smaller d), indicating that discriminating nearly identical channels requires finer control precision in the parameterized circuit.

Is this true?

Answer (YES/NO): NO